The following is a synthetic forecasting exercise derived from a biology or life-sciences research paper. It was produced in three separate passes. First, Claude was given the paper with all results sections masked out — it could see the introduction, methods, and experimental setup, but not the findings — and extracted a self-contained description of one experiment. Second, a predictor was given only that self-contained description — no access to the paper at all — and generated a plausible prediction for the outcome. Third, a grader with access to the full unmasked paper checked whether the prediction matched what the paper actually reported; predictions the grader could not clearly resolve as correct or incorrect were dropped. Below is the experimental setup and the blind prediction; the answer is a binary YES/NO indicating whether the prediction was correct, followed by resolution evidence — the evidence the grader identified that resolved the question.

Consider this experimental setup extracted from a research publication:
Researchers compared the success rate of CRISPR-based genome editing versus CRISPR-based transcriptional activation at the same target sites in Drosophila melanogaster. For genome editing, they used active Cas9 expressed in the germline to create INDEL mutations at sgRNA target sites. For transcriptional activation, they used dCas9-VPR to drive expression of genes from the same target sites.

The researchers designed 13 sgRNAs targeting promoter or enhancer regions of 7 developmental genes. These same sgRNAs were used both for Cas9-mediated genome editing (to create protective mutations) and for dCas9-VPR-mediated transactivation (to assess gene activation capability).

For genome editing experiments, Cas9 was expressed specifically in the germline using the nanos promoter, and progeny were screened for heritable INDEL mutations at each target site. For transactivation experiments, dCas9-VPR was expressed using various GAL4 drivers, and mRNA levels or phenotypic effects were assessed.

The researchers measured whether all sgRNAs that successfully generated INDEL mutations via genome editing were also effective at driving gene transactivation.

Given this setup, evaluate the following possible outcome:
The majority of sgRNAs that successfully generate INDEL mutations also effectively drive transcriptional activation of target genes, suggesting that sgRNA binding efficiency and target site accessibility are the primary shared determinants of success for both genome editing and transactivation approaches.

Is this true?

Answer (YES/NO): NO